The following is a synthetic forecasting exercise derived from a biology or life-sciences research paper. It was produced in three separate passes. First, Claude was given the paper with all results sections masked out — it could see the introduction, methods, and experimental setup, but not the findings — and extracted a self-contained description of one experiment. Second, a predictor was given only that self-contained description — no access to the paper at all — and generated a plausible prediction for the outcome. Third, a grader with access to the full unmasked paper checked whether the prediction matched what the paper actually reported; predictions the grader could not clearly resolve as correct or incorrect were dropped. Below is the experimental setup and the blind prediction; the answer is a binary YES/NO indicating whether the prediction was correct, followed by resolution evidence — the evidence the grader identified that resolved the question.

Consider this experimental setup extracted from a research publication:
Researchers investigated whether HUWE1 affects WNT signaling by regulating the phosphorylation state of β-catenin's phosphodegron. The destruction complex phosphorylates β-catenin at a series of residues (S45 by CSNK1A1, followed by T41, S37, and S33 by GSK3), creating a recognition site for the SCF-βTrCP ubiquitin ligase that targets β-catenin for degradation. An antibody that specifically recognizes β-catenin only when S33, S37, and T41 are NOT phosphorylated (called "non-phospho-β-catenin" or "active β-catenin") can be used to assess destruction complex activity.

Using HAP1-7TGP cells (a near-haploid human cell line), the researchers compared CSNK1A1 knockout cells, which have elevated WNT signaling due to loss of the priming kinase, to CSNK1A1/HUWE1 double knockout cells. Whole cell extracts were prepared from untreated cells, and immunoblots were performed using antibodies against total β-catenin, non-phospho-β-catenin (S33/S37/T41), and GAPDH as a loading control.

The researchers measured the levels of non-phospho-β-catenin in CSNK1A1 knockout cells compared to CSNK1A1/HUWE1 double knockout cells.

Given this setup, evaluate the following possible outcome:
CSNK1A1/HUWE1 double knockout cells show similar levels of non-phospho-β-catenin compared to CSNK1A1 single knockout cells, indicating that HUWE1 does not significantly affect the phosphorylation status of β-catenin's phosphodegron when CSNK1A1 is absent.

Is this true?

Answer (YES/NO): NO